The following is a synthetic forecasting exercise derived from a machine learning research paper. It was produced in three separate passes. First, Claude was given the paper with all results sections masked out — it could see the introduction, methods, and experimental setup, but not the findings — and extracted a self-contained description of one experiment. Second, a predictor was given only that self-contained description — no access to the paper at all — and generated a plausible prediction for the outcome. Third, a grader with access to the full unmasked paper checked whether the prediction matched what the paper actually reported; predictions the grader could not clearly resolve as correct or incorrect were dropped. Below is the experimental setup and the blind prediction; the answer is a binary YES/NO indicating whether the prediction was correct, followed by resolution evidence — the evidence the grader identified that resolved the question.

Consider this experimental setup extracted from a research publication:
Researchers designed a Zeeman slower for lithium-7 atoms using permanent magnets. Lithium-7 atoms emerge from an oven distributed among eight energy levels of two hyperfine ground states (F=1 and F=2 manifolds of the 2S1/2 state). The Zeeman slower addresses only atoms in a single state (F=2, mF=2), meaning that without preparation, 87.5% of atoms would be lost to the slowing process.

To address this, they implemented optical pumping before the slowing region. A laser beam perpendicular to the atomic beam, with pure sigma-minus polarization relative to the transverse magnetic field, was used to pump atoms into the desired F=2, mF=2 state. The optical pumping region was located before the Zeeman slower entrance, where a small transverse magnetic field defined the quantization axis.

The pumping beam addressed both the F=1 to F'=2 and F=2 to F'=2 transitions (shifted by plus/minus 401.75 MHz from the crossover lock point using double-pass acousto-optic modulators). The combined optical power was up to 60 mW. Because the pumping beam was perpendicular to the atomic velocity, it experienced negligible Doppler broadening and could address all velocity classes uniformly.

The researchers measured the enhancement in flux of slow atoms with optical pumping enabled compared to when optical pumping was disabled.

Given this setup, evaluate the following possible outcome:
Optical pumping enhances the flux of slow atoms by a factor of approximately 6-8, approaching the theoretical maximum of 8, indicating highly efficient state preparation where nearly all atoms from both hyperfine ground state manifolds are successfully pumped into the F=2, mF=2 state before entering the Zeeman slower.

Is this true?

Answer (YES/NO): NO